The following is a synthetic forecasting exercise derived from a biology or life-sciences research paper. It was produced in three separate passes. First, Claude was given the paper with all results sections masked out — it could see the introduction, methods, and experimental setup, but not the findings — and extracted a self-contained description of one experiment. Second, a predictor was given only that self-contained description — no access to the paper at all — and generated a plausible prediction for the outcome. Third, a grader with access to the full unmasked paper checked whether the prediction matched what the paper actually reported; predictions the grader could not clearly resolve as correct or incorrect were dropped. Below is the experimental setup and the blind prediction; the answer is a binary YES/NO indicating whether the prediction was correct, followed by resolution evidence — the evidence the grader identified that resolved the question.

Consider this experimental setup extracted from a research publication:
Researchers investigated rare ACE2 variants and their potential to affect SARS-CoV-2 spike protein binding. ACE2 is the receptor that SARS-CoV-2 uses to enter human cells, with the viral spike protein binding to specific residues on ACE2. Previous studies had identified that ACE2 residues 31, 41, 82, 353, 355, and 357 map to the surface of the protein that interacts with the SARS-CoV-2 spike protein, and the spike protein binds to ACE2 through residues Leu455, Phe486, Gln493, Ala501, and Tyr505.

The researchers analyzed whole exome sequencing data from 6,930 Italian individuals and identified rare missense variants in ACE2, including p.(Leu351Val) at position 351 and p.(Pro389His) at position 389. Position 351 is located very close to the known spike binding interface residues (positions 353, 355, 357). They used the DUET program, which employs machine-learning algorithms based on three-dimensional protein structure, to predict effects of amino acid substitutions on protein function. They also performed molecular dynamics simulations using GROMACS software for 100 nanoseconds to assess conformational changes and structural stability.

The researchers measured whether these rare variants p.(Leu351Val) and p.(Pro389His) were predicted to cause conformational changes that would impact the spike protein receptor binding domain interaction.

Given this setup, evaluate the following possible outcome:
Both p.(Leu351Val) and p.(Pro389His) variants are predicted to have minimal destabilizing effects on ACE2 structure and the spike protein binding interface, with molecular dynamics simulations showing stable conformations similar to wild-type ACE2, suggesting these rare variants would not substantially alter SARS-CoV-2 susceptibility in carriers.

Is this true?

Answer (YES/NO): NO